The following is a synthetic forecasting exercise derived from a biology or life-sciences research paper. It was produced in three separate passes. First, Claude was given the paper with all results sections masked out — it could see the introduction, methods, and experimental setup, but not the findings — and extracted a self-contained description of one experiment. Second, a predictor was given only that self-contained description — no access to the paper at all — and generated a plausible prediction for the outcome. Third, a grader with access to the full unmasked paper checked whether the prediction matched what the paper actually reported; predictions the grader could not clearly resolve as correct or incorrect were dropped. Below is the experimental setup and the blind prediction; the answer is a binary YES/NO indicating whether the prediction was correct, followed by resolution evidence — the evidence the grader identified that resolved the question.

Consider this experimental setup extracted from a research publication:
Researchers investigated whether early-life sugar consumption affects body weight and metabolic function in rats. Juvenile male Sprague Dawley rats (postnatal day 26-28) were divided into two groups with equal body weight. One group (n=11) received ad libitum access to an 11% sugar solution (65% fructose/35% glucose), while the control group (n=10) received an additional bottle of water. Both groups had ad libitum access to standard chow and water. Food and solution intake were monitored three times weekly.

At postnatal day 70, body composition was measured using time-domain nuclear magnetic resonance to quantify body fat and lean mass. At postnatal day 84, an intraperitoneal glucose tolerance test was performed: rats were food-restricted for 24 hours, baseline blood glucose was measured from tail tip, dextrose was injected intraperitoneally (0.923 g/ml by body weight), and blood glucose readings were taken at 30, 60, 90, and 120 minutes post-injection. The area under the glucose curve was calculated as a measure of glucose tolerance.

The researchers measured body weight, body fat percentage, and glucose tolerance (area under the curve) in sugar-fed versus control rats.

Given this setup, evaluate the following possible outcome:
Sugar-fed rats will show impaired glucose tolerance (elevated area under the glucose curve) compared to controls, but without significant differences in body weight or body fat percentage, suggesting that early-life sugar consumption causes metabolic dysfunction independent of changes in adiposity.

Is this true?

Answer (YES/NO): YES